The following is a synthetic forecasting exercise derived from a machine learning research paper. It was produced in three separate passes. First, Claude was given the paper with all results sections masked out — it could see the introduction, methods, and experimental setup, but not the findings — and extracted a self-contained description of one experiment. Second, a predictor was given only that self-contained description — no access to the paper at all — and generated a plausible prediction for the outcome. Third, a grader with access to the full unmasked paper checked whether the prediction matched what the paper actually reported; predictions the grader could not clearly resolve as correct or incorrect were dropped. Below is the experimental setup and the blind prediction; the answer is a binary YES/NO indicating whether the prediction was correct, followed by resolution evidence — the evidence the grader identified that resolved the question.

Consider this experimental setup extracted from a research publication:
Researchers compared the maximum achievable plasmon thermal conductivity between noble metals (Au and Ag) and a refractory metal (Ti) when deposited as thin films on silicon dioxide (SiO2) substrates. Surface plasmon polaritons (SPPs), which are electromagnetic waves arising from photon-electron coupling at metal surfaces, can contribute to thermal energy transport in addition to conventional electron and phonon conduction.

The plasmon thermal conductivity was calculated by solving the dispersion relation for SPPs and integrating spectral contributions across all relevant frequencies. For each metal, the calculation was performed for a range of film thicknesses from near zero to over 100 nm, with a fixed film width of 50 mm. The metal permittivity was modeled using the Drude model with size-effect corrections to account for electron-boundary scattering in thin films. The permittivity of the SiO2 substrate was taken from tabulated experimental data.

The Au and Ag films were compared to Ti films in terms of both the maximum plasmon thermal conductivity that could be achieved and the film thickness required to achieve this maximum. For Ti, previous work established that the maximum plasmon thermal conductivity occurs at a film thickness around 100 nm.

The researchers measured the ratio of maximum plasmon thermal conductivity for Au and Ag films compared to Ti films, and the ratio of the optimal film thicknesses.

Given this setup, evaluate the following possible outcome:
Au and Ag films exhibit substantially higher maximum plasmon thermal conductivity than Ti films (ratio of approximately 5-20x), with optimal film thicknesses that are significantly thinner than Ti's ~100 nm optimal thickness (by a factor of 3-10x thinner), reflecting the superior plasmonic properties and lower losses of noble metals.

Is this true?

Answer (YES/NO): YES